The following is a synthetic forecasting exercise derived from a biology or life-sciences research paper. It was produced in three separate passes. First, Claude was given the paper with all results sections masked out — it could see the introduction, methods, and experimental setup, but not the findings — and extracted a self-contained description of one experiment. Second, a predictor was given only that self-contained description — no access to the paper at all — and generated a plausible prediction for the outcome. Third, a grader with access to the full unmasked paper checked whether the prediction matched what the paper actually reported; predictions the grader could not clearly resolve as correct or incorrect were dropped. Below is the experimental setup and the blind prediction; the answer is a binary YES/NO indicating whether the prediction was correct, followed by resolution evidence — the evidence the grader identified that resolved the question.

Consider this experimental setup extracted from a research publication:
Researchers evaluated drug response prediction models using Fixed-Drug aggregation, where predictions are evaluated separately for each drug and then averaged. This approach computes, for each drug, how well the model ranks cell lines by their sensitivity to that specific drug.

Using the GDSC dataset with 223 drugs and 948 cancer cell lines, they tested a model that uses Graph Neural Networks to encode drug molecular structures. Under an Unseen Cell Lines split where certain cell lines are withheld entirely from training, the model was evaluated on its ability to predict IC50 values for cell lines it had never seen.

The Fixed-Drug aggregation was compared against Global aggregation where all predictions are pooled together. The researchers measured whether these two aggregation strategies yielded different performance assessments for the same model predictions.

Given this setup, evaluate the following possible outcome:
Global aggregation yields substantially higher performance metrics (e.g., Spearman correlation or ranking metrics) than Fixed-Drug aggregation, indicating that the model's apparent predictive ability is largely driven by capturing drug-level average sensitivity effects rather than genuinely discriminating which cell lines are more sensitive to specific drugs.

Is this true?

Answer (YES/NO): YES